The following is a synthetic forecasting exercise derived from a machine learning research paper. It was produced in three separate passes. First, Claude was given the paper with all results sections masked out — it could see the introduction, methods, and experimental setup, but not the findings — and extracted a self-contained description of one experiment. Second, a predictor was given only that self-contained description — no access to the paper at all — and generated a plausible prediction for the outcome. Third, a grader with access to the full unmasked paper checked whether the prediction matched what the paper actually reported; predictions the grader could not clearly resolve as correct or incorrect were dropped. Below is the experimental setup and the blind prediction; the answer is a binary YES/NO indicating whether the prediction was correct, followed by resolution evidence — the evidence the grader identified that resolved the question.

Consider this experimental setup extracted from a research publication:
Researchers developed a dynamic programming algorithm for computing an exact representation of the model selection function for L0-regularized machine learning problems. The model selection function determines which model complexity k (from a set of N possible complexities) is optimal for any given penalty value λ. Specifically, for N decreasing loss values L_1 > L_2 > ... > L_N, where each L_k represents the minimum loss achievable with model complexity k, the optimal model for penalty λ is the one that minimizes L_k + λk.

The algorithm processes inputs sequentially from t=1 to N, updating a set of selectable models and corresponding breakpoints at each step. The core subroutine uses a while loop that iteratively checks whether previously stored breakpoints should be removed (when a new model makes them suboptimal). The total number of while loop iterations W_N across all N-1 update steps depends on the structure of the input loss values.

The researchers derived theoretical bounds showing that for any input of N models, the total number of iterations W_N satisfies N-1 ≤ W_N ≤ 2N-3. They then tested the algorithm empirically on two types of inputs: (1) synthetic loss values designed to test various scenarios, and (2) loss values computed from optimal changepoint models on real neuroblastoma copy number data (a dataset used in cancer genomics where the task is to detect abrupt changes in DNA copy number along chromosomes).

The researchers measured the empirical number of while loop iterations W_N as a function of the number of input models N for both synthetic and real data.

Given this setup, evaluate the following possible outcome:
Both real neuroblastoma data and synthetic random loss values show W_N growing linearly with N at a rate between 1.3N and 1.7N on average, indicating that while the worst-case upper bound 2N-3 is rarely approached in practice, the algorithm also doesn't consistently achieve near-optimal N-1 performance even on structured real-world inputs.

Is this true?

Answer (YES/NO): NO